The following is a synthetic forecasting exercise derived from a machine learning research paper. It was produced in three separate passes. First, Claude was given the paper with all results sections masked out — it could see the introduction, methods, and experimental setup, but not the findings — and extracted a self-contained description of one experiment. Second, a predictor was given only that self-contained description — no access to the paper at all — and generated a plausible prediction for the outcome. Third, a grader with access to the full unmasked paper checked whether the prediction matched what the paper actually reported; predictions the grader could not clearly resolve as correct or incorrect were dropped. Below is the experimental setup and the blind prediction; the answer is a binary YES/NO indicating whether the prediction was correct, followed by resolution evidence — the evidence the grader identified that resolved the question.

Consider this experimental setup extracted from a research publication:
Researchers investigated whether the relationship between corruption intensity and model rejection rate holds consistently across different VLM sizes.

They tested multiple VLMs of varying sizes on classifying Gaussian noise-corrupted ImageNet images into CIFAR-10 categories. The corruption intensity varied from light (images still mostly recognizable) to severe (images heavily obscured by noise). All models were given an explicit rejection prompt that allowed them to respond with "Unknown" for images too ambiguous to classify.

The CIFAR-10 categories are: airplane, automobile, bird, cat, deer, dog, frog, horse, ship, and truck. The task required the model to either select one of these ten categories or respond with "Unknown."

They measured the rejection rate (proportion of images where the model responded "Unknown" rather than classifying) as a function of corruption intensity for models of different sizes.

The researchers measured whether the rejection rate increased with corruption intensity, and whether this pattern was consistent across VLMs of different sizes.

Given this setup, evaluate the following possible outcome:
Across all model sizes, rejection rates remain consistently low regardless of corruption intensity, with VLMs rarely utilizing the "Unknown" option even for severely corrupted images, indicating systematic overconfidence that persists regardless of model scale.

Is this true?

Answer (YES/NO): NO